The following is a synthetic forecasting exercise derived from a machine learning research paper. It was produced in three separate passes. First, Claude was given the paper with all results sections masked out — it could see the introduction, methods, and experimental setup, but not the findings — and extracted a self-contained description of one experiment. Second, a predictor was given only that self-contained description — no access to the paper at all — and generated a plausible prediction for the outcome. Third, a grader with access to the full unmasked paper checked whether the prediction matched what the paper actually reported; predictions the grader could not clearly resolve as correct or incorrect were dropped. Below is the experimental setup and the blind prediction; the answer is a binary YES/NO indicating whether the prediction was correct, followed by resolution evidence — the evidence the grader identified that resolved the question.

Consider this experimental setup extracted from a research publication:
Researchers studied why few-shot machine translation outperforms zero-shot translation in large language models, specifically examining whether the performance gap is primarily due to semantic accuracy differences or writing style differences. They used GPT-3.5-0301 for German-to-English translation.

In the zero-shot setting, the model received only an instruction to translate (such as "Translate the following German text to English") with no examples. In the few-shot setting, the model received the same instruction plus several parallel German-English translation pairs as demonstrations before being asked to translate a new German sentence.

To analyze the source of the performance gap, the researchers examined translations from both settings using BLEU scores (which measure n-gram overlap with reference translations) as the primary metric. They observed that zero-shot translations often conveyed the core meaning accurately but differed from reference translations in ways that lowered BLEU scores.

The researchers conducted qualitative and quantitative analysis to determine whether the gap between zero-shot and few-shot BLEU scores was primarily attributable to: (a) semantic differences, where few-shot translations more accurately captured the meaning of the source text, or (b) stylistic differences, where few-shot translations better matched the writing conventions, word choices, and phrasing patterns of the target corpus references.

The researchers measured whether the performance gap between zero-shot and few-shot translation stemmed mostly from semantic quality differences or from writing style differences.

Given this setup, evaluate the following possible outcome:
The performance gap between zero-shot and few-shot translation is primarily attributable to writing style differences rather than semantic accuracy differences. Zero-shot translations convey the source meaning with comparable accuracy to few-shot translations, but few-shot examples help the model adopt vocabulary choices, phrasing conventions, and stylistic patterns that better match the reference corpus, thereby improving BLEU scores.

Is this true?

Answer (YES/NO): YES